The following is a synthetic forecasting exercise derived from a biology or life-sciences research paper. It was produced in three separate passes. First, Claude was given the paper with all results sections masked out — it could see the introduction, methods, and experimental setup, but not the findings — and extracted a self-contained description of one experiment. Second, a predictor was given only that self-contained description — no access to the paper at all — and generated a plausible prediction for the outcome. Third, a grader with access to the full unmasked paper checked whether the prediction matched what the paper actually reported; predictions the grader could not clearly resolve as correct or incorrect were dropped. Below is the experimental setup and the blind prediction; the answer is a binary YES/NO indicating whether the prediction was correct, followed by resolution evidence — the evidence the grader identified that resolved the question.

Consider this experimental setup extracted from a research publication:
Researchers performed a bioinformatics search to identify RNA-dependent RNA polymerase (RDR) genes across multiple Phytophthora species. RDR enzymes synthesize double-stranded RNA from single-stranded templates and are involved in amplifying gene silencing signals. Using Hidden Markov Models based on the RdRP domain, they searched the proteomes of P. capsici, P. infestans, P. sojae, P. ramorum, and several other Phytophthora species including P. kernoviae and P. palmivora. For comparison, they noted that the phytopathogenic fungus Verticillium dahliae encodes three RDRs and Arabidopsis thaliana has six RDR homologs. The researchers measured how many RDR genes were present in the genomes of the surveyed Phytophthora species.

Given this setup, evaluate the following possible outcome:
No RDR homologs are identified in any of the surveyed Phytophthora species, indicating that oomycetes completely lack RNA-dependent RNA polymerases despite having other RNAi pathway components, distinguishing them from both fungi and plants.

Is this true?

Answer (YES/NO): NO